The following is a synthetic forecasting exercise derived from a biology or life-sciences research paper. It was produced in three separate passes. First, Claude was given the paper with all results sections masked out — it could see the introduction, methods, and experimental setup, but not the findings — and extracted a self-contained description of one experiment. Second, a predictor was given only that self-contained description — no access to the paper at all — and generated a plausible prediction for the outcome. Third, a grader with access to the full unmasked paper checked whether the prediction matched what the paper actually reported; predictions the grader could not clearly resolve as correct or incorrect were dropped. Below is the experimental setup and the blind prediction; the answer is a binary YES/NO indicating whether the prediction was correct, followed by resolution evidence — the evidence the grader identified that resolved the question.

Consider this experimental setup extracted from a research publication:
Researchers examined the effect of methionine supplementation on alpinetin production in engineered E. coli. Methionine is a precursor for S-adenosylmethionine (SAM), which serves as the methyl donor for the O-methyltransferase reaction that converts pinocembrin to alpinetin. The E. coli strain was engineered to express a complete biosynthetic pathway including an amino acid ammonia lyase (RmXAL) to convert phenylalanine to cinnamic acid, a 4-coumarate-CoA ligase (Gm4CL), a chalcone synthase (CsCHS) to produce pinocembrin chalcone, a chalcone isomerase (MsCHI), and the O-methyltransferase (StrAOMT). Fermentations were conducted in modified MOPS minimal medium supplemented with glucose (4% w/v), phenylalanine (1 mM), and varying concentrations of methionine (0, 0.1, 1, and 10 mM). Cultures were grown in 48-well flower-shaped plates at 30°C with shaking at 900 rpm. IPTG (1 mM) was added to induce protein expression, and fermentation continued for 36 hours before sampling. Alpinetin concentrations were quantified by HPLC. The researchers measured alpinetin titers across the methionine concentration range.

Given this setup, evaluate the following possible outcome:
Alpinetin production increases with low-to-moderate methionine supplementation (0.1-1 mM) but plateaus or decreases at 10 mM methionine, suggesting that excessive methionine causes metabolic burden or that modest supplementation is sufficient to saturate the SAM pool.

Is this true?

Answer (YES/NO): NO